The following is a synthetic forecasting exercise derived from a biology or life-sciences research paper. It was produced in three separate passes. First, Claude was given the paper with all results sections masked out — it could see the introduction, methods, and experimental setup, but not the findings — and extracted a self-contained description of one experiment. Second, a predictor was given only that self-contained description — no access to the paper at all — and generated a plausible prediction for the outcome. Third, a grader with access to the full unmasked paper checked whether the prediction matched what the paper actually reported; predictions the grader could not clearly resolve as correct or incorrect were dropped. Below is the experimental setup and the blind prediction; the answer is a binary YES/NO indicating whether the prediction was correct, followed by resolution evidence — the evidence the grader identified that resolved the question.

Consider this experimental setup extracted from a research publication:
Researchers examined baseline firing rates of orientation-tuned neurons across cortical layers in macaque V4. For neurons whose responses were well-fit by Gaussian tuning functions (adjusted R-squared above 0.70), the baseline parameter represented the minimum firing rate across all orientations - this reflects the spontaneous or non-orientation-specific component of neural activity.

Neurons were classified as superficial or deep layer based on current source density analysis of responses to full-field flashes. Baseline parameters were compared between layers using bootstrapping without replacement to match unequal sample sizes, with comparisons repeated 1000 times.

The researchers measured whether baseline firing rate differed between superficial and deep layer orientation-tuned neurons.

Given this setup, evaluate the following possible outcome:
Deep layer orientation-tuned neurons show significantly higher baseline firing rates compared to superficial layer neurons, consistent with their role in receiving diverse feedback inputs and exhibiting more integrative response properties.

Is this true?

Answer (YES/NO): NO